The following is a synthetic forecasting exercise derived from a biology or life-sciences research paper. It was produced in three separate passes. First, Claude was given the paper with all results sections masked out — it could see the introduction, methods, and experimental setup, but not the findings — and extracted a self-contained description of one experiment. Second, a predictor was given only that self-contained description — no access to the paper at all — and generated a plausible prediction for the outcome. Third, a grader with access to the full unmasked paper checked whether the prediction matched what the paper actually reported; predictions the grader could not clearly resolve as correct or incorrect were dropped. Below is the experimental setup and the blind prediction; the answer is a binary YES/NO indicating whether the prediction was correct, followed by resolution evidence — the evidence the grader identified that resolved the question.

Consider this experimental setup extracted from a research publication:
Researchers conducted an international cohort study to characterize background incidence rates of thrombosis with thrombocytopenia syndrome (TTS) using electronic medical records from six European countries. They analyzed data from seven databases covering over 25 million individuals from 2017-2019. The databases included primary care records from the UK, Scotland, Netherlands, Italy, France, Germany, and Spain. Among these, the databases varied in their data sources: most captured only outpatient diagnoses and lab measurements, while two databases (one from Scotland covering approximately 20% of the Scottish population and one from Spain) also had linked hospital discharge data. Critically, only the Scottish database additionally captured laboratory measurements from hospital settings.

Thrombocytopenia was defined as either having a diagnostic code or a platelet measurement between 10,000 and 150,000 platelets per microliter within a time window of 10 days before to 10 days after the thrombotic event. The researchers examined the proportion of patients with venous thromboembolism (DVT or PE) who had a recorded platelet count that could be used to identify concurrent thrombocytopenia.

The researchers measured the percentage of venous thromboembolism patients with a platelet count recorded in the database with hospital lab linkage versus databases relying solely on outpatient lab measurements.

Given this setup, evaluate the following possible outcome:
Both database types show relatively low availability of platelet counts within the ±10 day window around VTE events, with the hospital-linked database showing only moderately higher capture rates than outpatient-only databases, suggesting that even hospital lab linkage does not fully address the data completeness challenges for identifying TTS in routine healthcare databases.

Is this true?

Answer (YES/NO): NO